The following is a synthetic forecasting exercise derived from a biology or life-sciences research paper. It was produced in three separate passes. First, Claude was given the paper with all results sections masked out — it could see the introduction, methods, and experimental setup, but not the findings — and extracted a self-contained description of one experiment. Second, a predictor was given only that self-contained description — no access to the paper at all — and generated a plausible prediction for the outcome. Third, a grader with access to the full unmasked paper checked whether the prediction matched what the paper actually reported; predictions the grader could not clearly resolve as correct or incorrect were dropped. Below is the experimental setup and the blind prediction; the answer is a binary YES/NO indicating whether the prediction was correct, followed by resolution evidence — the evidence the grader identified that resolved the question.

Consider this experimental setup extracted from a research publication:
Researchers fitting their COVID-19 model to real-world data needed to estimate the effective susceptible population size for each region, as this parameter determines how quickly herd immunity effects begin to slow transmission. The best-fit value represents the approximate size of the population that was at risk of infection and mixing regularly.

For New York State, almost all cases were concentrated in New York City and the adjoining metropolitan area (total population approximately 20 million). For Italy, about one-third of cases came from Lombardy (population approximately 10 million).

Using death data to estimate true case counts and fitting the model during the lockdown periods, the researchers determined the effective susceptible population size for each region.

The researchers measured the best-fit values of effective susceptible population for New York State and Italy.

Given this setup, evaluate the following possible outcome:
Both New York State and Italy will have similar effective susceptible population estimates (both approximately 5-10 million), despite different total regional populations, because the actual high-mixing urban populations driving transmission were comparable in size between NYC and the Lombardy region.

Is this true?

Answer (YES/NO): YES